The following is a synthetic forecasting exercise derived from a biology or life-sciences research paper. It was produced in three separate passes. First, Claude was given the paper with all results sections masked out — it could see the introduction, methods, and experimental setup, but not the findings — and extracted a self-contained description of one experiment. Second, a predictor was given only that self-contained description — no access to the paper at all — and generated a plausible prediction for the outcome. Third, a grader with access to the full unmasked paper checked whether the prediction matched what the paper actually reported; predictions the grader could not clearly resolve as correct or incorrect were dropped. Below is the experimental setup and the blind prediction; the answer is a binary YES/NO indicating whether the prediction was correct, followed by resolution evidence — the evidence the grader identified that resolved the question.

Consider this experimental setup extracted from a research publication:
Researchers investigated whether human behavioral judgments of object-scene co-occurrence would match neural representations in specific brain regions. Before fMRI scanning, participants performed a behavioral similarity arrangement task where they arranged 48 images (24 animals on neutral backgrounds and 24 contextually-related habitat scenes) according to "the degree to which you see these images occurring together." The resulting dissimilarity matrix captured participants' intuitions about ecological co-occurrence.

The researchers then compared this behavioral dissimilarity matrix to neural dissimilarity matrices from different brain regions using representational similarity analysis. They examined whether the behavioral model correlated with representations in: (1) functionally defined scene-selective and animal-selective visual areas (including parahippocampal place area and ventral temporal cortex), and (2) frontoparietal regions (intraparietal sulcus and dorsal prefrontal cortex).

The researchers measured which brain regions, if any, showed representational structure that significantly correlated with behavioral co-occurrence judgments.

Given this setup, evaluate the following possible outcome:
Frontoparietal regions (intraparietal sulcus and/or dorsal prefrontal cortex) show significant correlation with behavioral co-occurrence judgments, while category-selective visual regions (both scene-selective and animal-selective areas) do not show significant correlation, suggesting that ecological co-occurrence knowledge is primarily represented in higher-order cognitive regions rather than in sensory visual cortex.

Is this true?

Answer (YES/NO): YES